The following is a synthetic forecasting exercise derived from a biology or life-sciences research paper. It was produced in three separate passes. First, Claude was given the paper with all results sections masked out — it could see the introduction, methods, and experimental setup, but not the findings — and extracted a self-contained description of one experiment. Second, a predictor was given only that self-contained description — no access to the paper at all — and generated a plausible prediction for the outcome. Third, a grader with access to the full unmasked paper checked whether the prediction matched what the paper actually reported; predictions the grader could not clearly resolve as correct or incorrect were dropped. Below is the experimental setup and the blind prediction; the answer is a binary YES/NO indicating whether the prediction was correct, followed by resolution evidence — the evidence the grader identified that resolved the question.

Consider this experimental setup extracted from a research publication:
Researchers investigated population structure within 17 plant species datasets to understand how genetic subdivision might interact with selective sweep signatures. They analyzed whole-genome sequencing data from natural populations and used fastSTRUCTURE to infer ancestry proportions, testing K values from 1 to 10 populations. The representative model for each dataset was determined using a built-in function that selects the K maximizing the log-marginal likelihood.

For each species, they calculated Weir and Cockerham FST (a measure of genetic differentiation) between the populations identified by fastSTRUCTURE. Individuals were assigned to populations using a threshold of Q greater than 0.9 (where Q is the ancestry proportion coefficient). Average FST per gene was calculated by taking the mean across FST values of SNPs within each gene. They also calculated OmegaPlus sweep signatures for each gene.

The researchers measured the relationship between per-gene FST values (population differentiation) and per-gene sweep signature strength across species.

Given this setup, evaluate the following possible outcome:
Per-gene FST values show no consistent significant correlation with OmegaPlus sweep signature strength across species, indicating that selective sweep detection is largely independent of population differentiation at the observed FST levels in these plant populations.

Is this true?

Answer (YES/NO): YES